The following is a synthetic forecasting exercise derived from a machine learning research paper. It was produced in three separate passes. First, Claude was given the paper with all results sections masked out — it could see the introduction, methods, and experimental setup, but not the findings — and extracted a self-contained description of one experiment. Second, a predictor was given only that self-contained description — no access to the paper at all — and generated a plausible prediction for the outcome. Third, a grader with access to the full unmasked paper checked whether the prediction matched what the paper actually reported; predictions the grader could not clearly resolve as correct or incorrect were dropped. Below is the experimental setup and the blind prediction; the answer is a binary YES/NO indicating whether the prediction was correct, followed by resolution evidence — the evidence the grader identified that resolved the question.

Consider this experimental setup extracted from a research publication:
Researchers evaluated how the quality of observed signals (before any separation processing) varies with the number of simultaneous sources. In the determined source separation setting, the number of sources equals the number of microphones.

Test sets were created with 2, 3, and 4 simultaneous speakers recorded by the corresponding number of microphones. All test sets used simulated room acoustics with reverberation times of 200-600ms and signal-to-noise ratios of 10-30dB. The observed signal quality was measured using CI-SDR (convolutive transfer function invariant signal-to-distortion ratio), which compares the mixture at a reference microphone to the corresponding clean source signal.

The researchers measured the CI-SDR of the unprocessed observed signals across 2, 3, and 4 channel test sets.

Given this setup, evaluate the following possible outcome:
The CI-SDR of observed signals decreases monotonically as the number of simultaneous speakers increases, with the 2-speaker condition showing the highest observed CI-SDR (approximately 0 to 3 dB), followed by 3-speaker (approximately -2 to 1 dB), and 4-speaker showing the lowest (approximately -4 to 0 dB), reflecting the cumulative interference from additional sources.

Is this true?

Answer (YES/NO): NO